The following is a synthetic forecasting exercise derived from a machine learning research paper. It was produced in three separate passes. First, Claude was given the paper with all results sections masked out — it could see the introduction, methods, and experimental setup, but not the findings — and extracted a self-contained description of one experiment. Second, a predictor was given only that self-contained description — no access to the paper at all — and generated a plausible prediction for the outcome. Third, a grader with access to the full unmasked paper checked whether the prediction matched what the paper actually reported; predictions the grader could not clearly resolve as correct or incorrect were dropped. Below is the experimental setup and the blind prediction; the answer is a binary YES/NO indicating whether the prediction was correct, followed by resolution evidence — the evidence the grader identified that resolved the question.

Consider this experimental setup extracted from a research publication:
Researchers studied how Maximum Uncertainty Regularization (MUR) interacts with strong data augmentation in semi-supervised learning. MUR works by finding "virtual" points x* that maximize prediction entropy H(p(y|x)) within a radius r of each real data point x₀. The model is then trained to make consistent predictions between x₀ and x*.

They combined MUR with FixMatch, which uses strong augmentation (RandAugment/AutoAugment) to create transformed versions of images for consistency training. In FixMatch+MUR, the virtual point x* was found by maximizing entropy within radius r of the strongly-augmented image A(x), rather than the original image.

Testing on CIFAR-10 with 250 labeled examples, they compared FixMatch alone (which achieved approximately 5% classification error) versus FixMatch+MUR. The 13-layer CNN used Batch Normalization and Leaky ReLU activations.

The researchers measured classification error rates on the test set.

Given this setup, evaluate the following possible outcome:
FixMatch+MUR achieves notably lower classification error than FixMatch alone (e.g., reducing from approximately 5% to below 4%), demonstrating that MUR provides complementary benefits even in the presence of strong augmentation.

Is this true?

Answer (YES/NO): NO